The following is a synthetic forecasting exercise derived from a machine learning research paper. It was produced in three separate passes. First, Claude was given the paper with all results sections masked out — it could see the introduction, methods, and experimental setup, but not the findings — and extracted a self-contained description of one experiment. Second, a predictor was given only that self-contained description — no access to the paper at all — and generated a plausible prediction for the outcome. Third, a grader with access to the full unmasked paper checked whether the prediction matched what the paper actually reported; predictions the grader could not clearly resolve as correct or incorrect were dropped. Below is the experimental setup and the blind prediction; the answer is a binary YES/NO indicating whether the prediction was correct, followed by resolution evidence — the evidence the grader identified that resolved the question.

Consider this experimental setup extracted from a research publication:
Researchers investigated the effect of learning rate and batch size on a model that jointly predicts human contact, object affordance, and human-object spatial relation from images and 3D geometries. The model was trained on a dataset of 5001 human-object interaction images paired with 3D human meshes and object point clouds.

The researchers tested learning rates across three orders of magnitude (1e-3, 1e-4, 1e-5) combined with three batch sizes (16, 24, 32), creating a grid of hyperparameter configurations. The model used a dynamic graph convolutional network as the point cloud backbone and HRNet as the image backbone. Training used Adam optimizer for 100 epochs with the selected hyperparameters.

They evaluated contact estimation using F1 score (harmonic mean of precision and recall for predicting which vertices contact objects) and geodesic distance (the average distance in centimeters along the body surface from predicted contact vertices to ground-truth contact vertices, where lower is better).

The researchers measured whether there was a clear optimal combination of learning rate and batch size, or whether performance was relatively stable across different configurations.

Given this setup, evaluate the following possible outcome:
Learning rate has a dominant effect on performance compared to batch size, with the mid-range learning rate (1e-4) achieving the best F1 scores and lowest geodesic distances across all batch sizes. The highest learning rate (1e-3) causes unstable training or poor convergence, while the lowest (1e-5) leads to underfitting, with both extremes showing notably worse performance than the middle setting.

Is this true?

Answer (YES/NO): NO